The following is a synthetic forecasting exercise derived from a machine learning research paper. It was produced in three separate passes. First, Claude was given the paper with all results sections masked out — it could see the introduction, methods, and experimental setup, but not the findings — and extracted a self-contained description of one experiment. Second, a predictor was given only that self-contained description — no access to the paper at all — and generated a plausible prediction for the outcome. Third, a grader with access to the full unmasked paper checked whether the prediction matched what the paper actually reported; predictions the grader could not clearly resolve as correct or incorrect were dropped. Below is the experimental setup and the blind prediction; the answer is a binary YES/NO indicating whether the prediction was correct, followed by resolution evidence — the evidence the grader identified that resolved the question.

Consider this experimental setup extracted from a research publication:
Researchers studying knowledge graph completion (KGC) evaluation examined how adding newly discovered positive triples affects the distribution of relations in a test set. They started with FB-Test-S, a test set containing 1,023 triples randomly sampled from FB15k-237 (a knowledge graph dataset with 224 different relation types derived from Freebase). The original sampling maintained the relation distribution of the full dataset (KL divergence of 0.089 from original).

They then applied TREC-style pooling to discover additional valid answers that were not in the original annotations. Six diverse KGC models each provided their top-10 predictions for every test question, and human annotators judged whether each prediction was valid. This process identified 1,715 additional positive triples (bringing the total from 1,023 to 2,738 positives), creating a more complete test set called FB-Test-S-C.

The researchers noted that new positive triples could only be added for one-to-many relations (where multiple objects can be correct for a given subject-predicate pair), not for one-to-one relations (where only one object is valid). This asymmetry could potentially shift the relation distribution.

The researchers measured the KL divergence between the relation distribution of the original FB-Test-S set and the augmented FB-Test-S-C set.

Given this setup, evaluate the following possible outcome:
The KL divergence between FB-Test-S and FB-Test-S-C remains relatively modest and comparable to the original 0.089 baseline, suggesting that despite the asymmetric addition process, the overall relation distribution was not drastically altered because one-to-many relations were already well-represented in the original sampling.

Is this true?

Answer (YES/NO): NO